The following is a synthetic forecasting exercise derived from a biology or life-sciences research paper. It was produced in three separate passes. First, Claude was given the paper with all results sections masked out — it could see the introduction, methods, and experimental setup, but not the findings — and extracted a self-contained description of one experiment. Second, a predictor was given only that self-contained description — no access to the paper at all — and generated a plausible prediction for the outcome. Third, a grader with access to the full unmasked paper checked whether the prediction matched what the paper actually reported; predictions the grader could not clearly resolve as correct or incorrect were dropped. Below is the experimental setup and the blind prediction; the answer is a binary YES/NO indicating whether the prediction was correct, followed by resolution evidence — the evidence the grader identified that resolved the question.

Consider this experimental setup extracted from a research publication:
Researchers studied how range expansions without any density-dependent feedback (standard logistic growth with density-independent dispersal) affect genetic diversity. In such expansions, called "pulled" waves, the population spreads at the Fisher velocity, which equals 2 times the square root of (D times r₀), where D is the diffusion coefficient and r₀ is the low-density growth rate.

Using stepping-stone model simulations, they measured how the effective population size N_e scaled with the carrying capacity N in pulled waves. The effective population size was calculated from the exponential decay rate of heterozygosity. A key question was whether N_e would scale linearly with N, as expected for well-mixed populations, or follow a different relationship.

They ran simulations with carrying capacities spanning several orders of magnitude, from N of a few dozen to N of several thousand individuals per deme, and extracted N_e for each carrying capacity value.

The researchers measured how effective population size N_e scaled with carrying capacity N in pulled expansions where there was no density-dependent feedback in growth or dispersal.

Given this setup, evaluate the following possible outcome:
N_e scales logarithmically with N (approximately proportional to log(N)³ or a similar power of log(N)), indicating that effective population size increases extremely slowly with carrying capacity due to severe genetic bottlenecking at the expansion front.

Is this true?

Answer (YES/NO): YES